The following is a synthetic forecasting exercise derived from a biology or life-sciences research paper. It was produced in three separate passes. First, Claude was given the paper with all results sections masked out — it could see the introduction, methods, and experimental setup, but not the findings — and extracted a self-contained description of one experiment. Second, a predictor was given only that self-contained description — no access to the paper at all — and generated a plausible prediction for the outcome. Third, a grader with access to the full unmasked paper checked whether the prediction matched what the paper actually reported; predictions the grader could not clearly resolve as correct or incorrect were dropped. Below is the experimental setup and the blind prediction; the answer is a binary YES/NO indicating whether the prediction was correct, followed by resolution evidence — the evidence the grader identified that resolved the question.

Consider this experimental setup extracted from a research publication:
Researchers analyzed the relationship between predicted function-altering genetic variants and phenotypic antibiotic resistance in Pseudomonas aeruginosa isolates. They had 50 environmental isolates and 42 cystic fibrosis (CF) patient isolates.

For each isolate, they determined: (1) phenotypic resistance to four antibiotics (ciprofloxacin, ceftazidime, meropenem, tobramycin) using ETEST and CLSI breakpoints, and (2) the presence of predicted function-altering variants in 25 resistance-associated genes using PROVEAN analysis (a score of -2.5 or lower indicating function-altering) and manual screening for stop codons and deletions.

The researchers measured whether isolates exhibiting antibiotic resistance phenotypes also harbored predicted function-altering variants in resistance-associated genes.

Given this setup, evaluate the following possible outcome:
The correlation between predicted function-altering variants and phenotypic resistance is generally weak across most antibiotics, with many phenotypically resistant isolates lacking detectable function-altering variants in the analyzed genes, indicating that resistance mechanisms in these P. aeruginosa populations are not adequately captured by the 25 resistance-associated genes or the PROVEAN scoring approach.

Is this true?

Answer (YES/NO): NO